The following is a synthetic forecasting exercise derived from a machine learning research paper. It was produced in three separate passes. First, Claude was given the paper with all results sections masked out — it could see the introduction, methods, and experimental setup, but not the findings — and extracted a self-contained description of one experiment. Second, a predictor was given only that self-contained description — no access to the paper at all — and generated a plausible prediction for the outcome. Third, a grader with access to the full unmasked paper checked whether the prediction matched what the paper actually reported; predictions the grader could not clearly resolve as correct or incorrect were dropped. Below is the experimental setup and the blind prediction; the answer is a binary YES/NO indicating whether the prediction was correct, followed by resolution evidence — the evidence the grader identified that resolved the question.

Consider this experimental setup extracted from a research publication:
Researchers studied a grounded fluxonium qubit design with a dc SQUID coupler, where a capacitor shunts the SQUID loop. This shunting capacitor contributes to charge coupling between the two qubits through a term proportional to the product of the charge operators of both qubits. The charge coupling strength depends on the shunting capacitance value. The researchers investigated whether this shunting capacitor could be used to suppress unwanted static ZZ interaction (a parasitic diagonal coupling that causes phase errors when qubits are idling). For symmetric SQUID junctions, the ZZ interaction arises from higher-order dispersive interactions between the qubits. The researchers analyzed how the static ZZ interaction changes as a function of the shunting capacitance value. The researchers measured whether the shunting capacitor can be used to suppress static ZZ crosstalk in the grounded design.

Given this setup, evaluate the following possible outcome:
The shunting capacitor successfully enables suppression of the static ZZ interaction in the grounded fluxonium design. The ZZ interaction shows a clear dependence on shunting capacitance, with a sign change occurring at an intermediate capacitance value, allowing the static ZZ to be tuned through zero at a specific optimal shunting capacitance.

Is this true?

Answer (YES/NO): YES